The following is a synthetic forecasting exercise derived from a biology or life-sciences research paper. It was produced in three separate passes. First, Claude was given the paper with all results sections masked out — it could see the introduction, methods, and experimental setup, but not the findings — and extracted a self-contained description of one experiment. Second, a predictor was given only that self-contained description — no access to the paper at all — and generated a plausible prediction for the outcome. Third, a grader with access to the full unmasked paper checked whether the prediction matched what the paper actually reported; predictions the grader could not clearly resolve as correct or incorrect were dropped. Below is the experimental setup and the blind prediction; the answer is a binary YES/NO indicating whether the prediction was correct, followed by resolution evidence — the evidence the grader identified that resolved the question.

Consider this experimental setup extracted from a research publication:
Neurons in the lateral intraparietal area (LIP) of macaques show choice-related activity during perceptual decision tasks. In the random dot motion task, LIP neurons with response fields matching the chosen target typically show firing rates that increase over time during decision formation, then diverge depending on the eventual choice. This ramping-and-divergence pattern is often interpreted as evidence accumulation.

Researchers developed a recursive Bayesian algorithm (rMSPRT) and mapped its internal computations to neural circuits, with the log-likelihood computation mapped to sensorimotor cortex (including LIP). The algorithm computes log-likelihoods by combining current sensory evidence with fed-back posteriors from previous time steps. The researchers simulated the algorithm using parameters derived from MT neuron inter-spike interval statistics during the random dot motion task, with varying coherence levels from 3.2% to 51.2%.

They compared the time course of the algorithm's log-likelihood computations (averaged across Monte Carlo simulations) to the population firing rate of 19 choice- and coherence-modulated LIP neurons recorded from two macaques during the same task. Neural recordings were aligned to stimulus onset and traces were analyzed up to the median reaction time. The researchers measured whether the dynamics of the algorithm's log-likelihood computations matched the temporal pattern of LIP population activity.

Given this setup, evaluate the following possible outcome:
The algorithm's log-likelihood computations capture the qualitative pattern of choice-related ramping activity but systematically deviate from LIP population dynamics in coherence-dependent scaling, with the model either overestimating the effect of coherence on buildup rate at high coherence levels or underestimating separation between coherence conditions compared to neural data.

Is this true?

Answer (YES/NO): NO